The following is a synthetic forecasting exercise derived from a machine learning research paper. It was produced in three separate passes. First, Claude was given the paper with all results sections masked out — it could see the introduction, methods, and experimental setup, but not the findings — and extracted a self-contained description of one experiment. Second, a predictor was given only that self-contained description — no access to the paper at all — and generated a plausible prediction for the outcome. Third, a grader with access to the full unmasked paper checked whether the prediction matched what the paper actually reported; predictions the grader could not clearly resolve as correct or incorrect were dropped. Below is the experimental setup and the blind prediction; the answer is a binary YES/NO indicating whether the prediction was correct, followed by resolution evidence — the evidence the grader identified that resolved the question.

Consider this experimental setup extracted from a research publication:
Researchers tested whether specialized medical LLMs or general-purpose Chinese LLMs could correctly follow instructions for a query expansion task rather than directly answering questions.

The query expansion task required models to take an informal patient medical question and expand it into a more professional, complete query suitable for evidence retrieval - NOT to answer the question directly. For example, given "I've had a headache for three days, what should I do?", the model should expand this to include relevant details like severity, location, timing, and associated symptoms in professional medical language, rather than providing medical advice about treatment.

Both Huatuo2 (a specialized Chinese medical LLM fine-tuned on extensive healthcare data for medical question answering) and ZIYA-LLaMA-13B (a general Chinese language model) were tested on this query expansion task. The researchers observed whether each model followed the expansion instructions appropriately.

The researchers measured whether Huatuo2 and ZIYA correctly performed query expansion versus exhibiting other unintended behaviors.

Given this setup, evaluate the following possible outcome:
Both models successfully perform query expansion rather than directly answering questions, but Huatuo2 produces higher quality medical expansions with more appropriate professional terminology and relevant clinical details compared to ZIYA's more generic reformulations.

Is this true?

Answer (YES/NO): NO